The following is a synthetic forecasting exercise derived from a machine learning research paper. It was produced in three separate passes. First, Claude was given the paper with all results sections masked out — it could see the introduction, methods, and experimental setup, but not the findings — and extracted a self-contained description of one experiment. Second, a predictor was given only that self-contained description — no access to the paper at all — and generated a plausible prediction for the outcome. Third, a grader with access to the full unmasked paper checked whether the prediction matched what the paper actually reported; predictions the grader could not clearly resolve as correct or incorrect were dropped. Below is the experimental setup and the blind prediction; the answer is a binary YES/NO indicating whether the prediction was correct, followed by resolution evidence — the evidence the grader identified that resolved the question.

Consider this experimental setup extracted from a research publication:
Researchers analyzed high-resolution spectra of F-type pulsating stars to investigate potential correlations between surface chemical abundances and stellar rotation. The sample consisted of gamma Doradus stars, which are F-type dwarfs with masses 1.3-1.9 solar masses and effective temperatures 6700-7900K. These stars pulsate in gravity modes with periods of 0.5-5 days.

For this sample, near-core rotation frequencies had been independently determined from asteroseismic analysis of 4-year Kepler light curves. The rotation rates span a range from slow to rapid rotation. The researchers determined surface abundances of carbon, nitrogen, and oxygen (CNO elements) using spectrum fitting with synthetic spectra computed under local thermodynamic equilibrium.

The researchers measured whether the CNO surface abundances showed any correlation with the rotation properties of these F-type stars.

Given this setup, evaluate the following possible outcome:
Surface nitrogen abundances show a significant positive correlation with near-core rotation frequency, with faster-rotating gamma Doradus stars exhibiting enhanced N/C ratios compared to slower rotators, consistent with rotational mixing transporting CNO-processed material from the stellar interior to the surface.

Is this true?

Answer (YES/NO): NO